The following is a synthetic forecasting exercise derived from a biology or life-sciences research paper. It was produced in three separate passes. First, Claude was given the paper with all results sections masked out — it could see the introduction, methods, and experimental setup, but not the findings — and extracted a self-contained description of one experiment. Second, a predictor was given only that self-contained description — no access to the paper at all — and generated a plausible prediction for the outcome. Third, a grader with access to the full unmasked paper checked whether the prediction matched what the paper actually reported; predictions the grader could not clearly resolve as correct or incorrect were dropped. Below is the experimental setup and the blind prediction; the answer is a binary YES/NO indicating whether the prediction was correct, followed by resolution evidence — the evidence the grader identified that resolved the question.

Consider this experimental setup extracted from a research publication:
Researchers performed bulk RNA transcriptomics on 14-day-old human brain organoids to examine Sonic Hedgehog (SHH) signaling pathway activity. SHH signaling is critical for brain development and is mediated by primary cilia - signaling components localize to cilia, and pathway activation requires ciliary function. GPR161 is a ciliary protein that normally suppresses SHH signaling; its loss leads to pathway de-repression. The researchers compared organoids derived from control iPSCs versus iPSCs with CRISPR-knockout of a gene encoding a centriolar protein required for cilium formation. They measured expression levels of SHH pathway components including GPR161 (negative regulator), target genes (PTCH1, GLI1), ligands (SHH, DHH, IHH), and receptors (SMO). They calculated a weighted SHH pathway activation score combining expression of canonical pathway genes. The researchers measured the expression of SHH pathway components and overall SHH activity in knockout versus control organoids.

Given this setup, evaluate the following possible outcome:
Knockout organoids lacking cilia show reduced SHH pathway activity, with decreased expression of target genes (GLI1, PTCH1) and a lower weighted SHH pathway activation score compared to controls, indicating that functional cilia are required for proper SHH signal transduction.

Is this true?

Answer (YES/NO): NO